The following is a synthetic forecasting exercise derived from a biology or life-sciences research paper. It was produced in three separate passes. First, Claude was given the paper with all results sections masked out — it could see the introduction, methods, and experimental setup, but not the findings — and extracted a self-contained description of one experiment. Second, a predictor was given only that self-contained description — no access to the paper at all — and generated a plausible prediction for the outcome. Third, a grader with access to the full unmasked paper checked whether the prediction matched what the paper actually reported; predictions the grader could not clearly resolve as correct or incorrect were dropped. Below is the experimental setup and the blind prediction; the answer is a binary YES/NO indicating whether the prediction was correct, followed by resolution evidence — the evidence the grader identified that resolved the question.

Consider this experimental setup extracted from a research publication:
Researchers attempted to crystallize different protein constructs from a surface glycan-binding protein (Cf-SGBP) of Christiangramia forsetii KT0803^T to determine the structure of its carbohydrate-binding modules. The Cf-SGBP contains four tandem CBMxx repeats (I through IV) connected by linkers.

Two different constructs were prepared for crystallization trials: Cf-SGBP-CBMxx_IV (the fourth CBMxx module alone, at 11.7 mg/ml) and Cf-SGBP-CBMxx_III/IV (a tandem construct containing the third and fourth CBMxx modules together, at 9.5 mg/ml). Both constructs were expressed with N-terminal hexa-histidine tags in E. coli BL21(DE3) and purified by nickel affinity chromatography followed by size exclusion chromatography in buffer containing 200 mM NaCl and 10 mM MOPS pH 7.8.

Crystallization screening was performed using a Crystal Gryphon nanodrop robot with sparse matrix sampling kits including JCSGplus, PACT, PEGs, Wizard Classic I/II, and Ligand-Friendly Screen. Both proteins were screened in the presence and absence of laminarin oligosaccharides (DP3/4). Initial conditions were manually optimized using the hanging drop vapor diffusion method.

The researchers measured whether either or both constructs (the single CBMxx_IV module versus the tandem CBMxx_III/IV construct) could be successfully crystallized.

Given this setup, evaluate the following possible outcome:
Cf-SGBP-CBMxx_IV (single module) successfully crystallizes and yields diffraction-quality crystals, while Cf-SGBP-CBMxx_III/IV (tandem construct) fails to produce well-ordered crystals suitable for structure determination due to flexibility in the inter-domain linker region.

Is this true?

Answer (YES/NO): YES